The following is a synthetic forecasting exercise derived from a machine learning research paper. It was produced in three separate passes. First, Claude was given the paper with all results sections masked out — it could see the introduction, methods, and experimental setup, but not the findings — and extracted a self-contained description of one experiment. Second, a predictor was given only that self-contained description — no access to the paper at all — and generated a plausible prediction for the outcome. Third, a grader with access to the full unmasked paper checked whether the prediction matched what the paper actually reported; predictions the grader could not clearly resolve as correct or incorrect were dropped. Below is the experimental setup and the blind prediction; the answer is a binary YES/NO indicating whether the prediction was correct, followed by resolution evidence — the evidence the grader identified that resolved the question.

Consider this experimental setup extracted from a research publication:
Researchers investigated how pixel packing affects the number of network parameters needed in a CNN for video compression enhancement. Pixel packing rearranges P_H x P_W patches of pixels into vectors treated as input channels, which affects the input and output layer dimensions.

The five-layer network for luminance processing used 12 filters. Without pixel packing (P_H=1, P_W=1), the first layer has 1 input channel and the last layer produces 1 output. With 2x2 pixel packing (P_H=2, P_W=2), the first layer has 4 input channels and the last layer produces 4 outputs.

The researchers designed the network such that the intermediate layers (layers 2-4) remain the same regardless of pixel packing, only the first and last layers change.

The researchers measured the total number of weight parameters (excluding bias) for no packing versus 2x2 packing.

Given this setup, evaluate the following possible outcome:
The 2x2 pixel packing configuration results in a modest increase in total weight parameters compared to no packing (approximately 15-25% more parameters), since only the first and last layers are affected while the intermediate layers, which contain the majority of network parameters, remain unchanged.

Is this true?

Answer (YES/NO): YES